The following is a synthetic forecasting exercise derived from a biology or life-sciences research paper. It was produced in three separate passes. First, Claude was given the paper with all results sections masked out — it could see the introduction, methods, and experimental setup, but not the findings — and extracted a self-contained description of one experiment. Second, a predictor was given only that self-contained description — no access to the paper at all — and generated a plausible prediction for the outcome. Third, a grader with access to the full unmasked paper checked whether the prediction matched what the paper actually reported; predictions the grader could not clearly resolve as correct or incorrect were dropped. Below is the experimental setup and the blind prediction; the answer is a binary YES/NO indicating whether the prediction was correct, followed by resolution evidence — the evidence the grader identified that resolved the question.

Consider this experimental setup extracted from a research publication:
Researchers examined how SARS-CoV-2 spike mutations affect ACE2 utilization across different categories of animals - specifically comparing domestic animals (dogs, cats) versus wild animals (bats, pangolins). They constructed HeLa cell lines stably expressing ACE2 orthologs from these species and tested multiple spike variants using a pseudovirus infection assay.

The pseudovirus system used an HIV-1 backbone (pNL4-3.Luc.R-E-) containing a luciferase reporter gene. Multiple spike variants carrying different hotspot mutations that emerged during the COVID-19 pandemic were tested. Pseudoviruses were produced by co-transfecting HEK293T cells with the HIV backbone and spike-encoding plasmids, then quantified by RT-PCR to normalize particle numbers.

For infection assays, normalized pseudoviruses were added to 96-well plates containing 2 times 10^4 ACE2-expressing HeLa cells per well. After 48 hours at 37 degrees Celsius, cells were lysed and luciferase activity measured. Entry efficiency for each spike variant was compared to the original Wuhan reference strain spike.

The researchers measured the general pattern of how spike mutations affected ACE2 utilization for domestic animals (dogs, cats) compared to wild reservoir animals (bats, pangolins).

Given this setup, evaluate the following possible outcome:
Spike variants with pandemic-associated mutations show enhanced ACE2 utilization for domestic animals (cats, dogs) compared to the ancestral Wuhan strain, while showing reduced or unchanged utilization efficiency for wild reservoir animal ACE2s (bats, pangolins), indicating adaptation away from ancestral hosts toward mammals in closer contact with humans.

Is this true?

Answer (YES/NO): YES